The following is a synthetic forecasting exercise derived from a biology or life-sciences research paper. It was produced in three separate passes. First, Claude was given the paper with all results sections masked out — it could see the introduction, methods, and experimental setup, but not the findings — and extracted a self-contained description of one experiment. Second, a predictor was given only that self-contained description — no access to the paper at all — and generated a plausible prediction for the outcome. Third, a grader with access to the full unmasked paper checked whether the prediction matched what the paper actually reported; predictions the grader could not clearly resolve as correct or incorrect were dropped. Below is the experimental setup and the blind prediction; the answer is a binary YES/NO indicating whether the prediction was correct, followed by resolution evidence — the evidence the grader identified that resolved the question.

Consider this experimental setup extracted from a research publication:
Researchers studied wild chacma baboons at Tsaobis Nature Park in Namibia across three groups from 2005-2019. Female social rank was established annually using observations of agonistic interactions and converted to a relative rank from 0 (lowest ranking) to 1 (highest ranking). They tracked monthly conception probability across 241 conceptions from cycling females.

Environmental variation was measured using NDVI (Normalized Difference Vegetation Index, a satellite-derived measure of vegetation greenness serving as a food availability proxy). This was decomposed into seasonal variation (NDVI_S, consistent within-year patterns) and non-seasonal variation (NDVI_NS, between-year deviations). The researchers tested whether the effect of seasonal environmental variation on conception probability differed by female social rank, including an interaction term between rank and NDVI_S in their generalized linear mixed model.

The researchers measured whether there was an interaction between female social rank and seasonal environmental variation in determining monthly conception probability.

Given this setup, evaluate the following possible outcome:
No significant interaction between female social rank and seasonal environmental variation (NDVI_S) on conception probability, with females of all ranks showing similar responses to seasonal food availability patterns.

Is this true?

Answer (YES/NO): YES